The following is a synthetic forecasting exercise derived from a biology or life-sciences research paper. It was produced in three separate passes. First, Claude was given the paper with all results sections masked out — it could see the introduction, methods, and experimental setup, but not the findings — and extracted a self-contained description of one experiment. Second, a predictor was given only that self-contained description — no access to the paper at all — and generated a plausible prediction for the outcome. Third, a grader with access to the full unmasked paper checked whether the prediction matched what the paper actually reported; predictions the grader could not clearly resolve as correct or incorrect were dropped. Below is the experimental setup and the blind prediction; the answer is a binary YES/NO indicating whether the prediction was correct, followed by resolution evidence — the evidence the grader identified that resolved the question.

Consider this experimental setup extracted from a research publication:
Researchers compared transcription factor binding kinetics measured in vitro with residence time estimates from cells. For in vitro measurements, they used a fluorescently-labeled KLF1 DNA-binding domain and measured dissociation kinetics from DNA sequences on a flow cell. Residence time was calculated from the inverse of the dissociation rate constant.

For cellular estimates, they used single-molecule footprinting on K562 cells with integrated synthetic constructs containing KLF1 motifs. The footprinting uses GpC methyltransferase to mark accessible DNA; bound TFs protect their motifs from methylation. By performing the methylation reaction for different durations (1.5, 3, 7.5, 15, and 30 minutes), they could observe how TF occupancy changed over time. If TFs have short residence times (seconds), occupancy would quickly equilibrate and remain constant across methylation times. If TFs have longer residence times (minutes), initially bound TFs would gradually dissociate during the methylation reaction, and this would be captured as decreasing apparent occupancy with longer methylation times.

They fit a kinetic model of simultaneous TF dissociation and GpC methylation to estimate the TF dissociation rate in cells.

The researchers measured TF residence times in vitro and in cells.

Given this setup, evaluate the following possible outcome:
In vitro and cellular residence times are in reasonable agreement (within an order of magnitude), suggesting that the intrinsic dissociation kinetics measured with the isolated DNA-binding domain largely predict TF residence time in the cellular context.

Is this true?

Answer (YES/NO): YES